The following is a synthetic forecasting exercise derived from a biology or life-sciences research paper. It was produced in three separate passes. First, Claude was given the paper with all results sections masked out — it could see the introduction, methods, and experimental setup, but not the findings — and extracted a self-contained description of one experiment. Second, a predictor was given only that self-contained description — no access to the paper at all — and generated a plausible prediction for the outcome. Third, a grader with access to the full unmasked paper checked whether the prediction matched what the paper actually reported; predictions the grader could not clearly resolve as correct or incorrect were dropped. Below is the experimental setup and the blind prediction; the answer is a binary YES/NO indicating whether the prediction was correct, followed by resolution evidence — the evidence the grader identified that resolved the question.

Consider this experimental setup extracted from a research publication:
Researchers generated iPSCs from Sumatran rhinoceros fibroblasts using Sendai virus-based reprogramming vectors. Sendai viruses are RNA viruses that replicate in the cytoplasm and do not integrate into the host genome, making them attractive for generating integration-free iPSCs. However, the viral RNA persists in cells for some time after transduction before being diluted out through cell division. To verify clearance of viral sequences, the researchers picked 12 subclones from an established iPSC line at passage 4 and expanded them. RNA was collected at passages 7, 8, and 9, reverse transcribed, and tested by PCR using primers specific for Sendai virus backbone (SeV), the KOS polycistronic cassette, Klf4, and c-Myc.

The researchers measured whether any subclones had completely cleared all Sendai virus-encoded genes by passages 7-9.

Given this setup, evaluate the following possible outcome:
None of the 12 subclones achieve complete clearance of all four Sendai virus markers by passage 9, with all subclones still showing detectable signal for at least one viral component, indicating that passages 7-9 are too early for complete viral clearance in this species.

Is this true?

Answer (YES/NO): NO